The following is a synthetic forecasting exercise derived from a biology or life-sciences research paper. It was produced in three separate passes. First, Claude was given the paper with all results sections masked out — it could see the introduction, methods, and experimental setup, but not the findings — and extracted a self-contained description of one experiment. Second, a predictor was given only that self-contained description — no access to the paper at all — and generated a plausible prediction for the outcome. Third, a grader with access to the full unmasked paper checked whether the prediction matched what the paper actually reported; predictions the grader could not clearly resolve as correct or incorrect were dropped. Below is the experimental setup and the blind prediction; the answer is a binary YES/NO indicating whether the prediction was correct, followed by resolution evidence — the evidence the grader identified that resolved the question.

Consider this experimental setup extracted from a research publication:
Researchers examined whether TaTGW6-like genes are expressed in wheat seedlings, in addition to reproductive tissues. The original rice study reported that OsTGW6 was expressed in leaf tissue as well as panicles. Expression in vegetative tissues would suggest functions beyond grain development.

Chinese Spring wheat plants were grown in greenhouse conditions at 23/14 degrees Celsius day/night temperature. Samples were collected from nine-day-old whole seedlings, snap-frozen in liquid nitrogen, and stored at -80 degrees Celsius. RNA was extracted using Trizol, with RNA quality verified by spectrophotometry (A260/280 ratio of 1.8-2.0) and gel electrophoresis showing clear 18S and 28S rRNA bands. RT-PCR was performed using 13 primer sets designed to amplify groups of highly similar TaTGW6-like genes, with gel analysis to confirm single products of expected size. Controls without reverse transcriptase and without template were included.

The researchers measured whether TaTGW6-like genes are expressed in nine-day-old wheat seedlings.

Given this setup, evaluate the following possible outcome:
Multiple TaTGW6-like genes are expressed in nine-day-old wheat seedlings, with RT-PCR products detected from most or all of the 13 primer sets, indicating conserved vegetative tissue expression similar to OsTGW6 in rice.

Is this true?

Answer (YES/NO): NO